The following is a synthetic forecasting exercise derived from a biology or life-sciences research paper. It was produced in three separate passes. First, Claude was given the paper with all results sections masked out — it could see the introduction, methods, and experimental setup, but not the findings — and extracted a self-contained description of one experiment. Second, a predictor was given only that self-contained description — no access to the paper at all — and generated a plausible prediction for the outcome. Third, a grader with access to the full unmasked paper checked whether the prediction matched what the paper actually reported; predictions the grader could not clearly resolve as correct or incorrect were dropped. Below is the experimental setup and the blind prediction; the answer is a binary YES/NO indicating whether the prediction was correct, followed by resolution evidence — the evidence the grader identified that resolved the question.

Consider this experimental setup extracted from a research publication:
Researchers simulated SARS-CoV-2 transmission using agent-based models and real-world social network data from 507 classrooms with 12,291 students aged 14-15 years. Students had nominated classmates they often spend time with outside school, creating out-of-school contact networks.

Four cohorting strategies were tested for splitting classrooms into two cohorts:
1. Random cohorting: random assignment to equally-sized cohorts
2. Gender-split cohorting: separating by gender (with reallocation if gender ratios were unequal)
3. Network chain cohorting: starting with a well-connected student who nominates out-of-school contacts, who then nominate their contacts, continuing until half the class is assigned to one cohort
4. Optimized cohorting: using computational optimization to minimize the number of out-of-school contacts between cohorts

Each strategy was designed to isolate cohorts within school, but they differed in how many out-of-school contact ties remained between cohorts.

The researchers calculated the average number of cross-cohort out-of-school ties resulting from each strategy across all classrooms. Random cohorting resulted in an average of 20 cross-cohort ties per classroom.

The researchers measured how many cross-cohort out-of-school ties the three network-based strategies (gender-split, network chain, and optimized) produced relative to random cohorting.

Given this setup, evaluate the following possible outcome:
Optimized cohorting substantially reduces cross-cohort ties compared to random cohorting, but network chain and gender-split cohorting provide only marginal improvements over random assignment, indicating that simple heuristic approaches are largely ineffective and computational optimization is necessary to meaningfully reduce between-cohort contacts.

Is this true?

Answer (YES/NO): NO